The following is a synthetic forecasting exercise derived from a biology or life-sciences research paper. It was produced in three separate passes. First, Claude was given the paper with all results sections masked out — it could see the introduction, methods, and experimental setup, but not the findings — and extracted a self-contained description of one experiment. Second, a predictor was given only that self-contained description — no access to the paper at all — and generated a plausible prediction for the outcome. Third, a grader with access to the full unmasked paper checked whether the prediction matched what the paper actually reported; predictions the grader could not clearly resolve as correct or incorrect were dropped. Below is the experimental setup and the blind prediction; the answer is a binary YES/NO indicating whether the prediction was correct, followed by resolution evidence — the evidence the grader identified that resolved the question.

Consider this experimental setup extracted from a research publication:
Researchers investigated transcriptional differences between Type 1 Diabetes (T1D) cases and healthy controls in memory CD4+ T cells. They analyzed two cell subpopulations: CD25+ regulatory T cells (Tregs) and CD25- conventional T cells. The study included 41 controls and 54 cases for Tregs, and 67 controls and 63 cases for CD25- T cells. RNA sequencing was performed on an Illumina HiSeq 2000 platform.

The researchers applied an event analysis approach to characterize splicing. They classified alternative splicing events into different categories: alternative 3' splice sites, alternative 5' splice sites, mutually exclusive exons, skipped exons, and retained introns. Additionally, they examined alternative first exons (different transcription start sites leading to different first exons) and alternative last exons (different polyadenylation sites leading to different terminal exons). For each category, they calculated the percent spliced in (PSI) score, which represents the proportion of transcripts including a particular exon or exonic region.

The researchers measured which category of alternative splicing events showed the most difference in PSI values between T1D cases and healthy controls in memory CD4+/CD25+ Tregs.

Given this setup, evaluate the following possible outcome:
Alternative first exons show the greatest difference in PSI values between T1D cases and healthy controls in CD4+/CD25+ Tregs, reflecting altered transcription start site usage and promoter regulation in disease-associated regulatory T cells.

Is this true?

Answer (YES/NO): NO